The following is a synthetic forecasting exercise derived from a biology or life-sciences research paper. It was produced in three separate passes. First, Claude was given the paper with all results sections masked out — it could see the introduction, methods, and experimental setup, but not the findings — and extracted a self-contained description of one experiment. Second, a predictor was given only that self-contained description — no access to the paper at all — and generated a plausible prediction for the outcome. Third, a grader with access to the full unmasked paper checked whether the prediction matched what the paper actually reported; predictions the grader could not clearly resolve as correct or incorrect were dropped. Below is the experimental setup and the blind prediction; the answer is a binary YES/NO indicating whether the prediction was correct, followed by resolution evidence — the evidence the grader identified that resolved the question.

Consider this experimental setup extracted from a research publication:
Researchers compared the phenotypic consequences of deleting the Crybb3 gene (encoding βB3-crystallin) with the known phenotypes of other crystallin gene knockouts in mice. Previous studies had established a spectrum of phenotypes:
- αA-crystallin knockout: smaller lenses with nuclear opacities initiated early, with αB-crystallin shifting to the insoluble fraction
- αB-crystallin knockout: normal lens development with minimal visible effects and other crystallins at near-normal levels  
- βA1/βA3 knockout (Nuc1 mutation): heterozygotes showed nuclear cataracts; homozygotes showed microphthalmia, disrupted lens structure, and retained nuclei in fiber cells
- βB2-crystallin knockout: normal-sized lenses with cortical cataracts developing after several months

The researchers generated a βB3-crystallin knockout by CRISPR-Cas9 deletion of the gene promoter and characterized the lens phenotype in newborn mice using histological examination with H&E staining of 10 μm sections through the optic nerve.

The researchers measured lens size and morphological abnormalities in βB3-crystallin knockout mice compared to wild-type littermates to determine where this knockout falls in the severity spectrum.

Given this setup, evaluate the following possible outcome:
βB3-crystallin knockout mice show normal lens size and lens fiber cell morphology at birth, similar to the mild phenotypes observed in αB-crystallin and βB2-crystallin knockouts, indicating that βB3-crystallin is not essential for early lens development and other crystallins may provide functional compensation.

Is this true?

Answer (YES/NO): NO